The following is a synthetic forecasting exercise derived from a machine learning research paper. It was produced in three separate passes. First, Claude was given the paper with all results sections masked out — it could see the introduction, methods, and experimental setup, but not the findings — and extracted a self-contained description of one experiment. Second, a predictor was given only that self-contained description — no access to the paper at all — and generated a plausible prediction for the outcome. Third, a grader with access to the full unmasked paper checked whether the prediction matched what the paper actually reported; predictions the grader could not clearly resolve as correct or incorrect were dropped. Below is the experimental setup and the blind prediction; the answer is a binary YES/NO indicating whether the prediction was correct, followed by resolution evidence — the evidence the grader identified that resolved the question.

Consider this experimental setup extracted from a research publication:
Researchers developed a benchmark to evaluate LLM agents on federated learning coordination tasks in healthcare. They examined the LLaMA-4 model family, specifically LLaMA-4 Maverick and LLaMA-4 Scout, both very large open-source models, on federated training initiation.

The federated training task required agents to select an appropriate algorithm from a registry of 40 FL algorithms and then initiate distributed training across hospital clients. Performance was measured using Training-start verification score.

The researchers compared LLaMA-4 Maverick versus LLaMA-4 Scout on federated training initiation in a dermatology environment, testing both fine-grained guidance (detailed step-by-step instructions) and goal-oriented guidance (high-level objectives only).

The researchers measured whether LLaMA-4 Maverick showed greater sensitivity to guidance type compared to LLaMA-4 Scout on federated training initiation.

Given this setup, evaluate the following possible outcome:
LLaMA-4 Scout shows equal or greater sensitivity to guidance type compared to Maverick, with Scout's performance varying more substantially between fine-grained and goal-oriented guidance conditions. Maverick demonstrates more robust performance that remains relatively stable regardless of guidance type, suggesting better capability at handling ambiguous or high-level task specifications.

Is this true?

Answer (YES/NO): NO